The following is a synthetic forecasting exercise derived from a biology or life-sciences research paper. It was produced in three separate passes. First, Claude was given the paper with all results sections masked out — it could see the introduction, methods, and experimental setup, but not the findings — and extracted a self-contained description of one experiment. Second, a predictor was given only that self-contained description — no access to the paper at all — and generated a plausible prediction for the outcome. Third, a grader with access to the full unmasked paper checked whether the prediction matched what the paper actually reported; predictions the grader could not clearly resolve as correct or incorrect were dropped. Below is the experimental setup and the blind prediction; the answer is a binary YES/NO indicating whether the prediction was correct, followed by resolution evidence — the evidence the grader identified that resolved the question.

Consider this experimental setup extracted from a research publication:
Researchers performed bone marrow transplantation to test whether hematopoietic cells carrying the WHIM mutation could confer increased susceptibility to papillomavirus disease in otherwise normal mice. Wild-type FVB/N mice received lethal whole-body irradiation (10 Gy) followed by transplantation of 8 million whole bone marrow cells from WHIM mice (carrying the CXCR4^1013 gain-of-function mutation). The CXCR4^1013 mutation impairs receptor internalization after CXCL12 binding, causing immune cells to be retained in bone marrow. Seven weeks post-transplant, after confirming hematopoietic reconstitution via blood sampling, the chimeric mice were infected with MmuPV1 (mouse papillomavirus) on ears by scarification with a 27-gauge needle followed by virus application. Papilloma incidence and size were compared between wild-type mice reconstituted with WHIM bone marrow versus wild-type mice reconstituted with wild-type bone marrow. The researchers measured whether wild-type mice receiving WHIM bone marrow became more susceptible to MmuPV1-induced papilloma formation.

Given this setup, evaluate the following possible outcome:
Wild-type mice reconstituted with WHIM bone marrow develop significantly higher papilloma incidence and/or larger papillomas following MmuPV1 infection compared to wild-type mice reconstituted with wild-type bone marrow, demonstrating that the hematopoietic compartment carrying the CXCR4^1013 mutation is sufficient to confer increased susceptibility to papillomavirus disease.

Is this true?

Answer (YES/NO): YES